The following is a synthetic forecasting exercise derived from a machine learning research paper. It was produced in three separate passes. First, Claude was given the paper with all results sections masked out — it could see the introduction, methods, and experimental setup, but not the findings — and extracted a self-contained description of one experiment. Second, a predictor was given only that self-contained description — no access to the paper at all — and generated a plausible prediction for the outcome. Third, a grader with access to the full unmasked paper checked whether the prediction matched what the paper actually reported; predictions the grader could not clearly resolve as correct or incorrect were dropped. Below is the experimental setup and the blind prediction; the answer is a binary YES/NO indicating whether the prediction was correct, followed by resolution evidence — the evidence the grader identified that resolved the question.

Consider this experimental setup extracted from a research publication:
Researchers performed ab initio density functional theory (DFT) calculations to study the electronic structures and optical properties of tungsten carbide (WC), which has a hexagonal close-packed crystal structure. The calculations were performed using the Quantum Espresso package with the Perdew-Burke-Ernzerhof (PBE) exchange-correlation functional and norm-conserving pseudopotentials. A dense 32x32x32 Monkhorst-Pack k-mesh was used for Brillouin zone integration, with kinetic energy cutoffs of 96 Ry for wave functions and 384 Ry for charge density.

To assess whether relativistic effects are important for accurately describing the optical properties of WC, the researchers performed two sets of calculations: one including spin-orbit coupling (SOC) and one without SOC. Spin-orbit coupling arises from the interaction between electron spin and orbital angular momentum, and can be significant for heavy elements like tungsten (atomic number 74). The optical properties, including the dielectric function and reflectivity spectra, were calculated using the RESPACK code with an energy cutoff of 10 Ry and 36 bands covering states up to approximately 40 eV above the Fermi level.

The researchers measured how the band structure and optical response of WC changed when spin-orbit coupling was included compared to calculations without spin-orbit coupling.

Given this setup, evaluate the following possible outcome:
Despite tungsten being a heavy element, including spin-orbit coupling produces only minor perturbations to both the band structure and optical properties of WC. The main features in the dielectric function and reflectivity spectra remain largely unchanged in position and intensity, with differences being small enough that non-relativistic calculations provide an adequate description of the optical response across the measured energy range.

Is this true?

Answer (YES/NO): YES